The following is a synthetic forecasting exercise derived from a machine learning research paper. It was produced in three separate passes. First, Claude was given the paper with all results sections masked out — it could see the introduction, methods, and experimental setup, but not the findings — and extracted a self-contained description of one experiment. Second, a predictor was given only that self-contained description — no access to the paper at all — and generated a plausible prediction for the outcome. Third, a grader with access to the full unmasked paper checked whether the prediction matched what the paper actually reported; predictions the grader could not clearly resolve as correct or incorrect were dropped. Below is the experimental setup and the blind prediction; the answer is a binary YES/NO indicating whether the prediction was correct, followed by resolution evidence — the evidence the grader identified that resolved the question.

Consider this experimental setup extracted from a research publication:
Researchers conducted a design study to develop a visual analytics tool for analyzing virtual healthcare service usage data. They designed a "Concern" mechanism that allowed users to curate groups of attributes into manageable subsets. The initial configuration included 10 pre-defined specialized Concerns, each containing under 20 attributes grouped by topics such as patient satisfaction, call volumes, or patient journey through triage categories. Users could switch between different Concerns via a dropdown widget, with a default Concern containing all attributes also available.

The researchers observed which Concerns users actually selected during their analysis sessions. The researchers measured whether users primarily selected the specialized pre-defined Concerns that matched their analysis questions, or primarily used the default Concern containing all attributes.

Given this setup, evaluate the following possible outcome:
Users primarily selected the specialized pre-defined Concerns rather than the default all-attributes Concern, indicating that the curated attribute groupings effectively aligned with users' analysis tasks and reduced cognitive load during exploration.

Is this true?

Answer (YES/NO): NO